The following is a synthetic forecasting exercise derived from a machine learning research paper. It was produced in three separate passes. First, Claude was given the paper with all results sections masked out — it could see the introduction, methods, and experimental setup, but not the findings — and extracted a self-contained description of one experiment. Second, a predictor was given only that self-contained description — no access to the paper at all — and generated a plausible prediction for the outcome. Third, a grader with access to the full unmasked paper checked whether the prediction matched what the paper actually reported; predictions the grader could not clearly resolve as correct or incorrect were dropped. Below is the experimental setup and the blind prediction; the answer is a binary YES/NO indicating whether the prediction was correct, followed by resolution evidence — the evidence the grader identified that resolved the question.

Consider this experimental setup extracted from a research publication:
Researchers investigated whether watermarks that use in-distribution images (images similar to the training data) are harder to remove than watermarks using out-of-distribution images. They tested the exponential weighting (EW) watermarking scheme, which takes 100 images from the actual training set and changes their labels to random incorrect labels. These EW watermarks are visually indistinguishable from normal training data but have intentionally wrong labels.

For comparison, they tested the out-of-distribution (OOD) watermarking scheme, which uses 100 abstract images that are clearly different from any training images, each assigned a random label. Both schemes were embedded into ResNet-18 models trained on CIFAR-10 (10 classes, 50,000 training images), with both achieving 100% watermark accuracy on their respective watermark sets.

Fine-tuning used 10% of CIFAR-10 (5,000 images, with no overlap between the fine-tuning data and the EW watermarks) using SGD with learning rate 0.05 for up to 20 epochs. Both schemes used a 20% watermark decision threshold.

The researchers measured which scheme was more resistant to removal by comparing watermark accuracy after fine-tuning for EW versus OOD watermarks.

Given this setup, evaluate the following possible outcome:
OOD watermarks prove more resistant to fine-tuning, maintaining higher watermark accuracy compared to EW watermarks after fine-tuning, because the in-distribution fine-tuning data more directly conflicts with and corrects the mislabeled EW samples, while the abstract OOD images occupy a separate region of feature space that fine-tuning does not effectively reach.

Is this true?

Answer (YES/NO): NO